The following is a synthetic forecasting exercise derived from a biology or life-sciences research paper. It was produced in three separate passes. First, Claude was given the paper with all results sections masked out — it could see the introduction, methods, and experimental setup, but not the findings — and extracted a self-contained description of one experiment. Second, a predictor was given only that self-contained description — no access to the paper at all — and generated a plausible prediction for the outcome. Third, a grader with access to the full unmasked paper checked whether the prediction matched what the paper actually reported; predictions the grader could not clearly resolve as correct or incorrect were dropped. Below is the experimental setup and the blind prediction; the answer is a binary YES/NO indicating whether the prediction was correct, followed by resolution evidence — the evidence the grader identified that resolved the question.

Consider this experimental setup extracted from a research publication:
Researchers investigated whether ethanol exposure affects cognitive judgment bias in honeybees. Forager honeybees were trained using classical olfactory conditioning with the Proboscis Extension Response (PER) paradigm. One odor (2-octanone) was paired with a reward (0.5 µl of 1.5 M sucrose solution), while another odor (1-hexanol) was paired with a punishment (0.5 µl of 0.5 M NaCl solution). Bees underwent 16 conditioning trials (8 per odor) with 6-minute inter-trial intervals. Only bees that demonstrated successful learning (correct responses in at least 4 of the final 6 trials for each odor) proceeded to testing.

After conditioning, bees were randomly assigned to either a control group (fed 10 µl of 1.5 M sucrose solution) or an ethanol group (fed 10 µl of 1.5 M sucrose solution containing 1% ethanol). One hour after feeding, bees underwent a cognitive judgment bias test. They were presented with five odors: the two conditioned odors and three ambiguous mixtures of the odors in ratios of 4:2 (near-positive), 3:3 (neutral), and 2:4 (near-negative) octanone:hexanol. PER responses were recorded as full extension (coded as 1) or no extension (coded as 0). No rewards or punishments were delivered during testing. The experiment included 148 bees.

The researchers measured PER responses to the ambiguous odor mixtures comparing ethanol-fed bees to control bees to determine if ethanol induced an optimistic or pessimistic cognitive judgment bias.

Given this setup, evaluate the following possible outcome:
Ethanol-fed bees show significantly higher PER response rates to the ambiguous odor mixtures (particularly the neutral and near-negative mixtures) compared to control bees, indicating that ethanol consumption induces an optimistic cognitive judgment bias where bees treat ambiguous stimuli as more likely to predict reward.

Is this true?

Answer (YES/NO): NO